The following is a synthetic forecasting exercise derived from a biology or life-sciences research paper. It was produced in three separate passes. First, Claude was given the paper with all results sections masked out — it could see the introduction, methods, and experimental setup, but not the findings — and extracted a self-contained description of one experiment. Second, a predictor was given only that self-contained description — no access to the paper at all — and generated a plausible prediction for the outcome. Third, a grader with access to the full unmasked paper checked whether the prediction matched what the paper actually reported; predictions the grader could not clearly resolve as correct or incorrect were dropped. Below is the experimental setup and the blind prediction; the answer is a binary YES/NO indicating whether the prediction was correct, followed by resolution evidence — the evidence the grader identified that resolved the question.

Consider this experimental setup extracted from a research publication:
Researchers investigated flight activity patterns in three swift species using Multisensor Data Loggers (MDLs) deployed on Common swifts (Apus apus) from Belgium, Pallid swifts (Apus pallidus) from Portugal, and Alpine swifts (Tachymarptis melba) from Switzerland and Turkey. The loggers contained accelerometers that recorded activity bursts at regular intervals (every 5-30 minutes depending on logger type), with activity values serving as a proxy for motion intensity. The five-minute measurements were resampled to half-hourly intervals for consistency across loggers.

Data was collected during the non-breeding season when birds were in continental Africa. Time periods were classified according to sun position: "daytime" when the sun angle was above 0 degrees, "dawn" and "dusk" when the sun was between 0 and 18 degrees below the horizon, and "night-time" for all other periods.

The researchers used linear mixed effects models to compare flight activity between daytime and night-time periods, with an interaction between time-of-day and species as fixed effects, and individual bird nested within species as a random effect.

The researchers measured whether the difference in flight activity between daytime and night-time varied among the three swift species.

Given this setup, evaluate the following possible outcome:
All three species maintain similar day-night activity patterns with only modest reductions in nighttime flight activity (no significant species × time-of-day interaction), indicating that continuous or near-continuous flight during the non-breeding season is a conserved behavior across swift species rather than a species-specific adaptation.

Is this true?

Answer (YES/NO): NO